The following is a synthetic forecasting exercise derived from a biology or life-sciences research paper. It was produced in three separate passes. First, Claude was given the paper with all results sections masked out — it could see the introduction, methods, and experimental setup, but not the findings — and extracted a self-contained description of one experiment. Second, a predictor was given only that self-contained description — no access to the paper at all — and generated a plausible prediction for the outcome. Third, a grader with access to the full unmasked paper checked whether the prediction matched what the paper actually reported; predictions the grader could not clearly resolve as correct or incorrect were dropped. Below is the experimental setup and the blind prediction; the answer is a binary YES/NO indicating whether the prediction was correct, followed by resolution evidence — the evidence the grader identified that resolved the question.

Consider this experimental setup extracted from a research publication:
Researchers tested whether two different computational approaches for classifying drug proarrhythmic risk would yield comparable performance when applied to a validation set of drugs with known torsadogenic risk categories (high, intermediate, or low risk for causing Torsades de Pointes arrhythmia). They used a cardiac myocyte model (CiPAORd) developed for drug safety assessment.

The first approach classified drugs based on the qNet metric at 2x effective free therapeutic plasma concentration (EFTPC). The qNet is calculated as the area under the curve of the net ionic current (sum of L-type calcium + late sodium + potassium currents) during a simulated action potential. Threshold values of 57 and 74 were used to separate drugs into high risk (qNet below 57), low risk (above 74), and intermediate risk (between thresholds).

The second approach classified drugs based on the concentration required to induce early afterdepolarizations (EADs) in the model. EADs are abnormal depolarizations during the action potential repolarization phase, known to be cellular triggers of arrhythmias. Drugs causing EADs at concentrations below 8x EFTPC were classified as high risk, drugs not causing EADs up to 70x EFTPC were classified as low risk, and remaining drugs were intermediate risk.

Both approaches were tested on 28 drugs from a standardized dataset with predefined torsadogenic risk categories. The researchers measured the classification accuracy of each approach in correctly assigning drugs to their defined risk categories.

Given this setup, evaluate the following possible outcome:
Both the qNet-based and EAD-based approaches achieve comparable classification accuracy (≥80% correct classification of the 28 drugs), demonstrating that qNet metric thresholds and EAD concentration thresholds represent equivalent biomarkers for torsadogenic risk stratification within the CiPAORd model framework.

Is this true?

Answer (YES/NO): NO